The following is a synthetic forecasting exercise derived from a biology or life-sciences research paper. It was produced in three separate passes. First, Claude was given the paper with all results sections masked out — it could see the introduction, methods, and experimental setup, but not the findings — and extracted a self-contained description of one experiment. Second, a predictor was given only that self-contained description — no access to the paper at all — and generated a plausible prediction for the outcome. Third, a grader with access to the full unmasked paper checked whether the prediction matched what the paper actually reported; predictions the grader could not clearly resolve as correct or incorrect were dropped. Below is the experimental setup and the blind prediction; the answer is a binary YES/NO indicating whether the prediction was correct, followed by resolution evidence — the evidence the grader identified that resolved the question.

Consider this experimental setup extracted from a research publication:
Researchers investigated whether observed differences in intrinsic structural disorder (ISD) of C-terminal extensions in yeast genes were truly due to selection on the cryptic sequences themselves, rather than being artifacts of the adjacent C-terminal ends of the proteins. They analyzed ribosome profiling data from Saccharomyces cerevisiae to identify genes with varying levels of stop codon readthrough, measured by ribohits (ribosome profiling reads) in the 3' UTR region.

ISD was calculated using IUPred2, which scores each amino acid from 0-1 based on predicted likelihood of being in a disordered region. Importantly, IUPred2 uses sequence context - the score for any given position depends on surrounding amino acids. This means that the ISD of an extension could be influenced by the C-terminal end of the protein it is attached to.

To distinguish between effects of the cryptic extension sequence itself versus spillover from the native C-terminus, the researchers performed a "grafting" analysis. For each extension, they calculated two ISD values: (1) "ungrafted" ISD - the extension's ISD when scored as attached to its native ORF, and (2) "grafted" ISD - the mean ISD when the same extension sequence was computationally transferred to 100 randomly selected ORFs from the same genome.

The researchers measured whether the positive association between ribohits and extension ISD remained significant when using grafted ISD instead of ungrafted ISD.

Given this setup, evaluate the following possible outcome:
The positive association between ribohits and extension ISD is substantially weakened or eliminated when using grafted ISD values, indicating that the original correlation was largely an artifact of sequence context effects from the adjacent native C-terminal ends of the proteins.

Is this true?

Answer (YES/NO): NO